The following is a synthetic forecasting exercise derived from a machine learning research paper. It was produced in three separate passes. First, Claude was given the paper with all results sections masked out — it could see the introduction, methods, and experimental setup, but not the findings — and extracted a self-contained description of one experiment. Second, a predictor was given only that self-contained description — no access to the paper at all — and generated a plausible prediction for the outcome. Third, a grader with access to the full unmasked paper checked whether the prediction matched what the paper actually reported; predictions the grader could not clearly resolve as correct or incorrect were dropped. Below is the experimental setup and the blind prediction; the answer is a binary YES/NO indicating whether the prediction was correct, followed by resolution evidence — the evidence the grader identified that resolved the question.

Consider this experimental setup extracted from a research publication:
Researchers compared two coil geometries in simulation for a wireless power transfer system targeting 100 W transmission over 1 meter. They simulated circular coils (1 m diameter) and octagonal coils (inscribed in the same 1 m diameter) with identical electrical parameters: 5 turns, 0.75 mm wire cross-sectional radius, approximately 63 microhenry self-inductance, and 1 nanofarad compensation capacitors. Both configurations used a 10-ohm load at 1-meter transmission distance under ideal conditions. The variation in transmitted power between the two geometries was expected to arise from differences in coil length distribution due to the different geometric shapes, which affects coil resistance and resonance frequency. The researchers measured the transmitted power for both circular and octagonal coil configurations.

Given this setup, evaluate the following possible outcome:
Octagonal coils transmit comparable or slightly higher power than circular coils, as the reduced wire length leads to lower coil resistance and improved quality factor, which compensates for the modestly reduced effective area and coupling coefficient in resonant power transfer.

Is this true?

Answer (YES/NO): NO